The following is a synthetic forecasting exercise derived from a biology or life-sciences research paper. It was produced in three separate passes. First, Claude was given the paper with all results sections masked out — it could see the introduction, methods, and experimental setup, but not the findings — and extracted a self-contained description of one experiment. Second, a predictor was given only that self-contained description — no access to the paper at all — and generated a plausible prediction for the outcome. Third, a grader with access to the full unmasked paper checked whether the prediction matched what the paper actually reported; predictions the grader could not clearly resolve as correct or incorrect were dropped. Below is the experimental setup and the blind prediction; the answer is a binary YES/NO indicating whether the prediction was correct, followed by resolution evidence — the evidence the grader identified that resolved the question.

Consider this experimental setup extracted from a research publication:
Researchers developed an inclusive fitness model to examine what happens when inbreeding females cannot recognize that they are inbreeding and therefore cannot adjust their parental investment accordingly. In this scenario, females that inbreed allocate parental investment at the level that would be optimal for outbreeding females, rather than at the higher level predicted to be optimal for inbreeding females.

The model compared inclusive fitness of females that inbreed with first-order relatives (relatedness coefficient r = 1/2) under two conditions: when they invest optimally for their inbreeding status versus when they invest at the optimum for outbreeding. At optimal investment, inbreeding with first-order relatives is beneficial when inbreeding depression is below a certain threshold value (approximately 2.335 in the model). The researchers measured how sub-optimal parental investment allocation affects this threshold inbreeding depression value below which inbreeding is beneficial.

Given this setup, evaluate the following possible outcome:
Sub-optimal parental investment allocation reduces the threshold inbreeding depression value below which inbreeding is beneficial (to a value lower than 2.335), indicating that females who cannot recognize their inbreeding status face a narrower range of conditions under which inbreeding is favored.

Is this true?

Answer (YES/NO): YES